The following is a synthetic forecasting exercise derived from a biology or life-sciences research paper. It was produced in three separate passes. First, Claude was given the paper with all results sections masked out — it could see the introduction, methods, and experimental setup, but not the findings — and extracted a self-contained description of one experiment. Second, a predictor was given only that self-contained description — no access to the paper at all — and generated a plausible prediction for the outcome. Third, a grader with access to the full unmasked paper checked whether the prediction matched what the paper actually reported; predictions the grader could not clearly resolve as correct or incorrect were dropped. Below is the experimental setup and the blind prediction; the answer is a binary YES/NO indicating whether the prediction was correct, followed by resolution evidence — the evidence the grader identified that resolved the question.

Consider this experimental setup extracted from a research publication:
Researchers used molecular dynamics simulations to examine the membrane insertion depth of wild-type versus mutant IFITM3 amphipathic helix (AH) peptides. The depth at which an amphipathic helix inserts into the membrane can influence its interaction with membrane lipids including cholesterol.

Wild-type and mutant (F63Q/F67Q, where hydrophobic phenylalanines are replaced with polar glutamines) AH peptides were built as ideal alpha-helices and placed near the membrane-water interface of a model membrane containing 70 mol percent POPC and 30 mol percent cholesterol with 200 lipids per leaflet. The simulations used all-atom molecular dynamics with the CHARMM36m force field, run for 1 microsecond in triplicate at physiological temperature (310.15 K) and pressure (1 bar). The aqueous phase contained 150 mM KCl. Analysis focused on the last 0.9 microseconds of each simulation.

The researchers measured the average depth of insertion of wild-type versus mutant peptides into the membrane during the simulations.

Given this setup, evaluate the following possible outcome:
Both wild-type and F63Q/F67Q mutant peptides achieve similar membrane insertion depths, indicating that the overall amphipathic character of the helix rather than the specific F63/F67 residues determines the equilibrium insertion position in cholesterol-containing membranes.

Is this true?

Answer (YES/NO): NO